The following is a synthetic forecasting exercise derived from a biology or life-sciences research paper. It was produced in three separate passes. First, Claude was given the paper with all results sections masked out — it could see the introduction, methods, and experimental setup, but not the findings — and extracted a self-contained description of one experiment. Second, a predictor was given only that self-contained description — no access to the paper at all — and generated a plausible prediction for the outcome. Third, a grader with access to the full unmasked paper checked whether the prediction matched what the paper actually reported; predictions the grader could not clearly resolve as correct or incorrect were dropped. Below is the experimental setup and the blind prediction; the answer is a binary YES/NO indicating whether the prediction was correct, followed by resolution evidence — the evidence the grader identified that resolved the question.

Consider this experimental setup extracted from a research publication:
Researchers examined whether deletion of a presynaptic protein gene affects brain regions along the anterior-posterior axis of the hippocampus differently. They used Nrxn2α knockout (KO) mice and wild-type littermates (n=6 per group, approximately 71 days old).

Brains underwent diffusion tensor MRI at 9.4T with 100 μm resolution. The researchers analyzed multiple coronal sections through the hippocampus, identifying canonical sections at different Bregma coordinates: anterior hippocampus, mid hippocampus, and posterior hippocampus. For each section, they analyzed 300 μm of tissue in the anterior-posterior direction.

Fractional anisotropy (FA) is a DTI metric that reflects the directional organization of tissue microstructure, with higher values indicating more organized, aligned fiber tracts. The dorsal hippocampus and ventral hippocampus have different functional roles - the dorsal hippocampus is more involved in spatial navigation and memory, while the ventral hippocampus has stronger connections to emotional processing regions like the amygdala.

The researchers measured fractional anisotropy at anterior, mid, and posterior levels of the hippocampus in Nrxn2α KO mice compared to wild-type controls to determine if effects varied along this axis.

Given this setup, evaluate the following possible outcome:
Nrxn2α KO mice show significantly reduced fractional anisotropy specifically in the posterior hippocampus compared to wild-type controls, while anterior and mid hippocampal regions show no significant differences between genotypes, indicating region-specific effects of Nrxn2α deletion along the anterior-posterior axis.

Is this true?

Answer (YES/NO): NO